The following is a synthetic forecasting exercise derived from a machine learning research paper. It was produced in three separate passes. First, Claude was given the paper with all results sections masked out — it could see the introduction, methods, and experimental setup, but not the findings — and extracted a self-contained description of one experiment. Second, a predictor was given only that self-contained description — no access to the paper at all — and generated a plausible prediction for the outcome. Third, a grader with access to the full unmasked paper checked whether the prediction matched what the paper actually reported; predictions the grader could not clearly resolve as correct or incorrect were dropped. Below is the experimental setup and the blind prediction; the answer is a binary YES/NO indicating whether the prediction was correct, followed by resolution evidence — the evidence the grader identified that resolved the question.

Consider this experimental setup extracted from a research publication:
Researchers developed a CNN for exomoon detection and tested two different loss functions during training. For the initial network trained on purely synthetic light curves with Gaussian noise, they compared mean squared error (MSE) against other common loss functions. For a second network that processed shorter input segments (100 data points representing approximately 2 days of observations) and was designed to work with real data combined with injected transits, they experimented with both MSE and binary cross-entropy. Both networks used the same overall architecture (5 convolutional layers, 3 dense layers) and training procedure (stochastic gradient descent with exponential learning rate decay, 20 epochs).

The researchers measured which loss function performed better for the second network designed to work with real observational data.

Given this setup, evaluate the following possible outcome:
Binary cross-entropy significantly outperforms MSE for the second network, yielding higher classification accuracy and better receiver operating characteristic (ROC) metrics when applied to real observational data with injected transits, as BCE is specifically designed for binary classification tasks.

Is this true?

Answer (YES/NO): NO